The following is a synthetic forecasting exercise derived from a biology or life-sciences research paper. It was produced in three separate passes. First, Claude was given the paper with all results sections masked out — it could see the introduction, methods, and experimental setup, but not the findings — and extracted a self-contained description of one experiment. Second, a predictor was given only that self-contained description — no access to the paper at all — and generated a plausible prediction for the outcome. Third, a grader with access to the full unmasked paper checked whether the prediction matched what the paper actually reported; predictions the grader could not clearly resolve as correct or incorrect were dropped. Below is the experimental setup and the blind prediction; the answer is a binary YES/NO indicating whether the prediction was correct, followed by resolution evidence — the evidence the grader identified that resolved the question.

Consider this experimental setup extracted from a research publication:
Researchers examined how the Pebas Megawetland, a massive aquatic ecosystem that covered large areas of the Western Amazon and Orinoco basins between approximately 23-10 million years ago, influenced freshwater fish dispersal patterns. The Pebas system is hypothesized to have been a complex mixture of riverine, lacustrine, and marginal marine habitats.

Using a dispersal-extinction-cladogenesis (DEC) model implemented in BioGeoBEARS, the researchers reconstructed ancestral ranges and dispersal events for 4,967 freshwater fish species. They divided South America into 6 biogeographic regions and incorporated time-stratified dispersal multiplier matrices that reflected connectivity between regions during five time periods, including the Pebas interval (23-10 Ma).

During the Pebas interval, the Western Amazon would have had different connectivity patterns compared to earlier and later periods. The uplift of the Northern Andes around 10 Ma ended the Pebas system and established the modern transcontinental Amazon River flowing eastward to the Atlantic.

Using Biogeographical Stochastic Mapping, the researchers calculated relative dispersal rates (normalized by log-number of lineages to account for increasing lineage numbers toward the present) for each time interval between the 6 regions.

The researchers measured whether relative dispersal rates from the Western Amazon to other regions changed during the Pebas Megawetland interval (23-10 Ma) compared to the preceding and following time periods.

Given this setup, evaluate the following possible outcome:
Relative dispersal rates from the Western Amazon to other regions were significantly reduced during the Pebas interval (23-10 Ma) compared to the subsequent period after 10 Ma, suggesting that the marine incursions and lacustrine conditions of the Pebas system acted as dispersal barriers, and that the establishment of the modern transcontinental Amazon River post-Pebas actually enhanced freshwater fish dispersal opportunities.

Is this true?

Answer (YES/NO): NO